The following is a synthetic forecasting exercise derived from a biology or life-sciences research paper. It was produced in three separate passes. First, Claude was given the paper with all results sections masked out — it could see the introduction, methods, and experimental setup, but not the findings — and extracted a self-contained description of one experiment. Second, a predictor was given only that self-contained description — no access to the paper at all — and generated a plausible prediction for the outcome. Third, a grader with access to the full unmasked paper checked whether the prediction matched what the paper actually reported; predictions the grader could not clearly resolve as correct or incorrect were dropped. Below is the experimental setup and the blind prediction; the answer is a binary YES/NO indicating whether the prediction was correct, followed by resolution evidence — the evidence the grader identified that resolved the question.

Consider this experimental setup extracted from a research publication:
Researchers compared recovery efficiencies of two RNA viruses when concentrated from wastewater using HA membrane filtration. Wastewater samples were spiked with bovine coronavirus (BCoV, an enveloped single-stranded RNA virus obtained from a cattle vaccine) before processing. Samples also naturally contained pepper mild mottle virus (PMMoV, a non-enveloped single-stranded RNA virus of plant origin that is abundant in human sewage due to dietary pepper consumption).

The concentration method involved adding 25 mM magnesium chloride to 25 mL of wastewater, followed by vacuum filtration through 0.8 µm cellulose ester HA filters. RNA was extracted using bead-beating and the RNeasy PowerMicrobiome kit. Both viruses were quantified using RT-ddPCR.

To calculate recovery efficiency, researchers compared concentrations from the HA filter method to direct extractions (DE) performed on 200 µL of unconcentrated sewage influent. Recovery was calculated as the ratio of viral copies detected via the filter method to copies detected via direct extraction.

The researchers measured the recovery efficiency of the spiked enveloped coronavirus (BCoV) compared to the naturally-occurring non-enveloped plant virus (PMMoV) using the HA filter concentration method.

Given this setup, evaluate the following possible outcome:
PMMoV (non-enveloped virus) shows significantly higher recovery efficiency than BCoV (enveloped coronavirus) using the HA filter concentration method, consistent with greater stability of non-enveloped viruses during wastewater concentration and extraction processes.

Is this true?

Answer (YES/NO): YES